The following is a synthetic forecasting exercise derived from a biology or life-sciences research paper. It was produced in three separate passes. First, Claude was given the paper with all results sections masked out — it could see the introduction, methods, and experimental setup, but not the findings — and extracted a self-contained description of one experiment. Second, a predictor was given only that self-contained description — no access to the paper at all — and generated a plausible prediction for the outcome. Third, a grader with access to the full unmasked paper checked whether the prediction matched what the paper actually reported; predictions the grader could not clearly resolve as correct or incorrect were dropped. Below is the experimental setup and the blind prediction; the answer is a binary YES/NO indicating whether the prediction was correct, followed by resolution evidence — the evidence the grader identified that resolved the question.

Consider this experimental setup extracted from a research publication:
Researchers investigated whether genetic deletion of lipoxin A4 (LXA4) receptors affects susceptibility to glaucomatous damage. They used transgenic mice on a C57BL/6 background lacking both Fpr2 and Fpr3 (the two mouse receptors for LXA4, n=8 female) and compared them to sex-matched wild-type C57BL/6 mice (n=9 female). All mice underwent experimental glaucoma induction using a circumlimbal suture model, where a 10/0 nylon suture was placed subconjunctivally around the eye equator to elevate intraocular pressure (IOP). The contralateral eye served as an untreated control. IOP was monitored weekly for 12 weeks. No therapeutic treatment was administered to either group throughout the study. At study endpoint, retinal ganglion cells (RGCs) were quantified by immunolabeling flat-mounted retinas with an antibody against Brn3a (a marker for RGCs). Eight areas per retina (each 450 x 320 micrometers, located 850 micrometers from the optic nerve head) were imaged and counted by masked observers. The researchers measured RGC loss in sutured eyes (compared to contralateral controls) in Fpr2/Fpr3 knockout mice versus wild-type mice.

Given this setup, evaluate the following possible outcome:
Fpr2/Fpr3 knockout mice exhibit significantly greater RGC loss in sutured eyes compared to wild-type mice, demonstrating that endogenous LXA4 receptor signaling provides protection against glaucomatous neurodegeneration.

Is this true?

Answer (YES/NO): YES